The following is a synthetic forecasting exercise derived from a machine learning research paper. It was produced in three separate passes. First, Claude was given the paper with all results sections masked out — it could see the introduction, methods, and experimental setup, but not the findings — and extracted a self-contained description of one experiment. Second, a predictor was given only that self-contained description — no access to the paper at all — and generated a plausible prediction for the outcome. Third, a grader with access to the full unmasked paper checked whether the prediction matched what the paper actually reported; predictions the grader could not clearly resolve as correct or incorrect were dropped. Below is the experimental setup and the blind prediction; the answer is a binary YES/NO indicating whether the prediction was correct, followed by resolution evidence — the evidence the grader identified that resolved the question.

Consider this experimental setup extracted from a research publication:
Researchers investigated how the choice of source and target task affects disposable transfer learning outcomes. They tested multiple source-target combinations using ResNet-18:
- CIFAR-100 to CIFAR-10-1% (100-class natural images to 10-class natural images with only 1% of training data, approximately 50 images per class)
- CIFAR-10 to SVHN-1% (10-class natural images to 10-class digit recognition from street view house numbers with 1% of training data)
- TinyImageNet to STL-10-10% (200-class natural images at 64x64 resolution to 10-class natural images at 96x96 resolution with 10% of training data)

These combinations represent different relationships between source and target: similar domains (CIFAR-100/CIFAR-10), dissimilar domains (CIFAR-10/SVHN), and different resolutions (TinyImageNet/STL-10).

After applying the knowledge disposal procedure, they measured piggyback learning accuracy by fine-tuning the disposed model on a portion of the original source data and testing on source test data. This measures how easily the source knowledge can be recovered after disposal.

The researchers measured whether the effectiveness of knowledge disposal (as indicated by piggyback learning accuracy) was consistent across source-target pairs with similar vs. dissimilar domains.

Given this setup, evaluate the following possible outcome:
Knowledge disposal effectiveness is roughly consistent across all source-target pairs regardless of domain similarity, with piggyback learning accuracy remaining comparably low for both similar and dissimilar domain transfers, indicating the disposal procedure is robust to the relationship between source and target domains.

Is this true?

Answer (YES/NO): YES